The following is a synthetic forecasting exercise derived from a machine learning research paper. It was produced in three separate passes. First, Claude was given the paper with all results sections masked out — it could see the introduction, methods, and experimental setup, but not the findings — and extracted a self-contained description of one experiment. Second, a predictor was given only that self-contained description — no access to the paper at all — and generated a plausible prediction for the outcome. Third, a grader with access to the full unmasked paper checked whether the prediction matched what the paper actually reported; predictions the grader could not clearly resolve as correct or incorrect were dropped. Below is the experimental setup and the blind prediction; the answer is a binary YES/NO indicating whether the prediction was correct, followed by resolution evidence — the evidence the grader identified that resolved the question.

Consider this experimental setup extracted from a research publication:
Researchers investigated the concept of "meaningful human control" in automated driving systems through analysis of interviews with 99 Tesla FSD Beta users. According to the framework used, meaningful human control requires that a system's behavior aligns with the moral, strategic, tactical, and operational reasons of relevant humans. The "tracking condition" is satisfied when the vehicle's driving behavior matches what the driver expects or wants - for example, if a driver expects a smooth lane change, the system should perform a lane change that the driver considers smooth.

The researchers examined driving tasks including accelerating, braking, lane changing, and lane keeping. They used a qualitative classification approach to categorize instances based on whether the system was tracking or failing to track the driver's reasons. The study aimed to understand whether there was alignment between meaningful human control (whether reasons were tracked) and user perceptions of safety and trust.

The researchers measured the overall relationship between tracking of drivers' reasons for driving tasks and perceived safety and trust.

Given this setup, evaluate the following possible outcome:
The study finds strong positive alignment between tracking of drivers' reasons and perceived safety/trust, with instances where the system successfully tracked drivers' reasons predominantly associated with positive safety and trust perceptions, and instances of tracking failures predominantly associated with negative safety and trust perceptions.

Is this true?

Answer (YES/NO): NO